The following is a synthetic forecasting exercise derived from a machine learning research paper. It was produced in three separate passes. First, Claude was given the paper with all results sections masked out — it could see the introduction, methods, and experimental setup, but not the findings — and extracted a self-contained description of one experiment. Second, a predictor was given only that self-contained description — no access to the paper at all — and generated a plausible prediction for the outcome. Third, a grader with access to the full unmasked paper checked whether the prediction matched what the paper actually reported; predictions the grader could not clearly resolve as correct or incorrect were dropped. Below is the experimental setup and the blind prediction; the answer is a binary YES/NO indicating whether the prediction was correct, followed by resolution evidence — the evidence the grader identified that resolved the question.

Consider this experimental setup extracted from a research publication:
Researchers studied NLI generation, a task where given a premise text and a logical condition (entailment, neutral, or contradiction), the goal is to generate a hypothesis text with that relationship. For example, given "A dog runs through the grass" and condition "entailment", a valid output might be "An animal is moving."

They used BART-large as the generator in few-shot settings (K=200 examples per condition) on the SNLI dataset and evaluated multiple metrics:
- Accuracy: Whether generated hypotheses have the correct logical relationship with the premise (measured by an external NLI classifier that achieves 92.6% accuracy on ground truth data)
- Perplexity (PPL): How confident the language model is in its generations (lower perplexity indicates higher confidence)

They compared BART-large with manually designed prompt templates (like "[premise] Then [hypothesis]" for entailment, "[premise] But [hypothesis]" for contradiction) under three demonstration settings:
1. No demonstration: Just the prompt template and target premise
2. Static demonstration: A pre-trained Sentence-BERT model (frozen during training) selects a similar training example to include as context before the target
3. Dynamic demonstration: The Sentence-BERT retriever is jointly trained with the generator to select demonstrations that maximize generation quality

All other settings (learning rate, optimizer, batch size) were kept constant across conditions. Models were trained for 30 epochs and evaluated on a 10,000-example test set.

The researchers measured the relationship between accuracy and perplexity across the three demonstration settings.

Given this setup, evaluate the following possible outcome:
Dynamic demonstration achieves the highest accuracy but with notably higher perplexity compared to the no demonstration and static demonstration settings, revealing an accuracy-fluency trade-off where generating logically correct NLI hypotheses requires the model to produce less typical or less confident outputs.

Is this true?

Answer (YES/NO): YES